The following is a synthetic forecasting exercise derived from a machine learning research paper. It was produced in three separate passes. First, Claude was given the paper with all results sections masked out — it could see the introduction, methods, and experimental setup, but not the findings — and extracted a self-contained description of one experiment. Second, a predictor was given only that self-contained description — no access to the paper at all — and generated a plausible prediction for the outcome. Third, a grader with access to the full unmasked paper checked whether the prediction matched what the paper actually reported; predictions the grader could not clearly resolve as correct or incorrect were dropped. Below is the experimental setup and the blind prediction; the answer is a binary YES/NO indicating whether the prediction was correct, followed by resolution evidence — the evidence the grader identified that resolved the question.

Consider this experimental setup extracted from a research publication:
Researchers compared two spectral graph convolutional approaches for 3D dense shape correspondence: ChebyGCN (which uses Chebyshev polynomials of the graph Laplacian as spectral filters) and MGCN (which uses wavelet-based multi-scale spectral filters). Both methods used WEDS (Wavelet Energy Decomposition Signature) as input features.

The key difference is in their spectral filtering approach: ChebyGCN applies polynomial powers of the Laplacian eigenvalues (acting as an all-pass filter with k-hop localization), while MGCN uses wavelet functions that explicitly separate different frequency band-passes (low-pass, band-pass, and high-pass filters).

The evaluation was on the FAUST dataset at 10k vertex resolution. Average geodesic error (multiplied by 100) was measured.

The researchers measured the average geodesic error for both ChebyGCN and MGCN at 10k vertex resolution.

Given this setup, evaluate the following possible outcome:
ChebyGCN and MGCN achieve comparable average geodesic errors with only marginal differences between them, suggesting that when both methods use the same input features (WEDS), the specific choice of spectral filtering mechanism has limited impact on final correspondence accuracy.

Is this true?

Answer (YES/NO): NO